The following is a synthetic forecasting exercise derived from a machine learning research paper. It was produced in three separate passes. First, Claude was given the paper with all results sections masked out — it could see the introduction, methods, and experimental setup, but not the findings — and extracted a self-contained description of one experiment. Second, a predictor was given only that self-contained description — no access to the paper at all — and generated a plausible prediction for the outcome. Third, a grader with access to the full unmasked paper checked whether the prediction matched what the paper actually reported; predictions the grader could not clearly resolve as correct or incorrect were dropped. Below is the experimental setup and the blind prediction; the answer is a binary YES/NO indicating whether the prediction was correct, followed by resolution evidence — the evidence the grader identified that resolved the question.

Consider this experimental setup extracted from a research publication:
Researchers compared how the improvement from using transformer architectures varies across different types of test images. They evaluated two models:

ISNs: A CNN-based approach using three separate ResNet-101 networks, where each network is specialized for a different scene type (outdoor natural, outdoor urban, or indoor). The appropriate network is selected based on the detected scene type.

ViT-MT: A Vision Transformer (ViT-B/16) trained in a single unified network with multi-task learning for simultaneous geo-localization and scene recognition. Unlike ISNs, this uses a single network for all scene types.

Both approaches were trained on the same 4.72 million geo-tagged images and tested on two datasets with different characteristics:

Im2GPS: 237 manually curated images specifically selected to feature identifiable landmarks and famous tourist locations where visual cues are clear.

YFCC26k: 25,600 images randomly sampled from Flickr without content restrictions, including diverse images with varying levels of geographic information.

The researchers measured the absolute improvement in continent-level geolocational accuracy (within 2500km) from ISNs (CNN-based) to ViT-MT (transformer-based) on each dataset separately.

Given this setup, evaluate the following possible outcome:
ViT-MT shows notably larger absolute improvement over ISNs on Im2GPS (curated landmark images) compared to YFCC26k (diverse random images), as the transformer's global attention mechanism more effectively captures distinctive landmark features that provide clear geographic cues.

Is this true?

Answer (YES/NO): NO